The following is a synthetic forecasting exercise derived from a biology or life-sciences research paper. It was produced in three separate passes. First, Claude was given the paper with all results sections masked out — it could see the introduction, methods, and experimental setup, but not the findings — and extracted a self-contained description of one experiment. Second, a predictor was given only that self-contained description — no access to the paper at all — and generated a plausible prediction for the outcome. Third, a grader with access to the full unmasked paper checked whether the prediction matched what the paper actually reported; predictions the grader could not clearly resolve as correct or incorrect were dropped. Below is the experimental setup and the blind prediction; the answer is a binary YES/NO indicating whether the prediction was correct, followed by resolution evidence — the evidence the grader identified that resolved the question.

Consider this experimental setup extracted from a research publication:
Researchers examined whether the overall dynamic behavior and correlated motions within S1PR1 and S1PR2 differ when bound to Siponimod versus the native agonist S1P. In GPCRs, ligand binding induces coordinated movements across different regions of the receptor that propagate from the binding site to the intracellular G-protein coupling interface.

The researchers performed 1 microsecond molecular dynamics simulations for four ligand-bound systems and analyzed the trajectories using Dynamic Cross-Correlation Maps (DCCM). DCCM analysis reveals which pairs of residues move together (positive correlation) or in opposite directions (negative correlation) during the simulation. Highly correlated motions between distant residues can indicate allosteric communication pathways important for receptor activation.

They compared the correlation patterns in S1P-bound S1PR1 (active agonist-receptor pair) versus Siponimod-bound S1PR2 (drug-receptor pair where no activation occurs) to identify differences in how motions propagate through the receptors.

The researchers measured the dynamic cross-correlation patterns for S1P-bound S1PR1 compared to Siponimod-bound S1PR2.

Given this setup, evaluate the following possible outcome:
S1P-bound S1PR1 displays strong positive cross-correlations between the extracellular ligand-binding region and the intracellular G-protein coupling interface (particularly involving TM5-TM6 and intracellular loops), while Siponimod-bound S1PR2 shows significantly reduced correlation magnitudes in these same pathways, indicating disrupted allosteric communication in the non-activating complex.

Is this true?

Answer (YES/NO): NO